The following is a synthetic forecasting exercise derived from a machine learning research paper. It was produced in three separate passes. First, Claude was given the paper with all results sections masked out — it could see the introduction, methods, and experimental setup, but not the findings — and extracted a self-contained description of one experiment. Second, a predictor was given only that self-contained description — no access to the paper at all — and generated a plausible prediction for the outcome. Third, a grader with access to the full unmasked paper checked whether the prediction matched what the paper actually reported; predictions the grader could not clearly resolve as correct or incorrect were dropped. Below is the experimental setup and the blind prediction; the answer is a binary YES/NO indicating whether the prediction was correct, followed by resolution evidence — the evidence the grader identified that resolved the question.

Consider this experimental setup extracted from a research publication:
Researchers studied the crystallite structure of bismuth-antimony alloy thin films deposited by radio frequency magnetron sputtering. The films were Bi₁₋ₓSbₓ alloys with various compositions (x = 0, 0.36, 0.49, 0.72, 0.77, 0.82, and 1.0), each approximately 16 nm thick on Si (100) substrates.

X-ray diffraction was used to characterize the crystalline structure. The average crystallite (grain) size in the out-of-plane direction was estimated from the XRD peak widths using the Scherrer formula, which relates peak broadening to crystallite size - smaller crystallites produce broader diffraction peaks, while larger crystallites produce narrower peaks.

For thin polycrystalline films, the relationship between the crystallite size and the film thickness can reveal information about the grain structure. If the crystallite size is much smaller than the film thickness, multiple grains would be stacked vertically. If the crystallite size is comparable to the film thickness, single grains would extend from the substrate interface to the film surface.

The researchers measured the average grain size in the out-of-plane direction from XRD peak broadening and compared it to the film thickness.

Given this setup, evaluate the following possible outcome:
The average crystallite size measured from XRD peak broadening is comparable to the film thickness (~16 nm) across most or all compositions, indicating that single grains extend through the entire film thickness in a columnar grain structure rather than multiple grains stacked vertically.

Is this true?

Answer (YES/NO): YES